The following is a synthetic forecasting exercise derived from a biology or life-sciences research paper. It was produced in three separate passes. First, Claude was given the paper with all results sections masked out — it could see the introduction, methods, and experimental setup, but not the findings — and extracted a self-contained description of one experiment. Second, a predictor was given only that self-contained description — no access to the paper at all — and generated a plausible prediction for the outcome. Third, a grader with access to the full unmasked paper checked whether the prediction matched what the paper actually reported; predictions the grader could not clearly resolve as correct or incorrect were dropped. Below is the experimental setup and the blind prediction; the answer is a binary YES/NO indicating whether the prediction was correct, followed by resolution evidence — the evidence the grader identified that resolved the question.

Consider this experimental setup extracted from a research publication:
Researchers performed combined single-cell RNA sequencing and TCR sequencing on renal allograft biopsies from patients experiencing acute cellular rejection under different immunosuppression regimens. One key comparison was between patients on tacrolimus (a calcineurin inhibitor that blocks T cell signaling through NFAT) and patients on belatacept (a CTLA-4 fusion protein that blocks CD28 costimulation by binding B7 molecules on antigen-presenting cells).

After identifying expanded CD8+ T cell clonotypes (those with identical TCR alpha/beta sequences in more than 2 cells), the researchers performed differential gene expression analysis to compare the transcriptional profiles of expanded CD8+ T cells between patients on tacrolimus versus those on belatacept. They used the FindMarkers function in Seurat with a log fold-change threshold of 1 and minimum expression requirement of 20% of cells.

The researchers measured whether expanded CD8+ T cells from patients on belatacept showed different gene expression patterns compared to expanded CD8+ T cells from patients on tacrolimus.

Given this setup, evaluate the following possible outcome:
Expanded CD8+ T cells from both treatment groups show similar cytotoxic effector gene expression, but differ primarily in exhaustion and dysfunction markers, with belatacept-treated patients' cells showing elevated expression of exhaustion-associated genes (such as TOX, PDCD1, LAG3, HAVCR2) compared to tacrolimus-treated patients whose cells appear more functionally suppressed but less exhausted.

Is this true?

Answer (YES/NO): NO